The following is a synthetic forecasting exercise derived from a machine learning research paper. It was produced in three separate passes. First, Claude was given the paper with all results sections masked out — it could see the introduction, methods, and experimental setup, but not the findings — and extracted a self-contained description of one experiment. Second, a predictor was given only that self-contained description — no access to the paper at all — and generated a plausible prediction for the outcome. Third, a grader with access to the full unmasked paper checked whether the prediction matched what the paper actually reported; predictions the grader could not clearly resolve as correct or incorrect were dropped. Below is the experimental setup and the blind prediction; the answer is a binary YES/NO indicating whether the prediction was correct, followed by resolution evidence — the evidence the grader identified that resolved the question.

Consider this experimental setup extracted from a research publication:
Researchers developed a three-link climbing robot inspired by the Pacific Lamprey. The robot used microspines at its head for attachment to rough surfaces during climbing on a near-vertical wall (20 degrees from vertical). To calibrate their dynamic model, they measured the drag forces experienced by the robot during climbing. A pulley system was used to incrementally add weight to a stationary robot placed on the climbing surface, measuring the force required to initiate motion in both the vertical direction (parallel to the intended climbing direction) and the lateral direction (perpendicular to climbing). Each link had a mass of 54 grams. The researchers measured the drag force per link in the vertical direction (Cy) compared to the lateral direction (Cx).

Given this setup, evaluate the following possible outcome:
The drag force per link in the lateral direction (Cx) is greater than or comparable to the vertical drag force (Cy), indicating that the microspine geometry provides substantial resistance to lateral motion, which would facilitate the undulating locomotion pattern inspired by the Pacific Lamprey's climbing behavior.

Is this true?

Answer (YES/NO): NO